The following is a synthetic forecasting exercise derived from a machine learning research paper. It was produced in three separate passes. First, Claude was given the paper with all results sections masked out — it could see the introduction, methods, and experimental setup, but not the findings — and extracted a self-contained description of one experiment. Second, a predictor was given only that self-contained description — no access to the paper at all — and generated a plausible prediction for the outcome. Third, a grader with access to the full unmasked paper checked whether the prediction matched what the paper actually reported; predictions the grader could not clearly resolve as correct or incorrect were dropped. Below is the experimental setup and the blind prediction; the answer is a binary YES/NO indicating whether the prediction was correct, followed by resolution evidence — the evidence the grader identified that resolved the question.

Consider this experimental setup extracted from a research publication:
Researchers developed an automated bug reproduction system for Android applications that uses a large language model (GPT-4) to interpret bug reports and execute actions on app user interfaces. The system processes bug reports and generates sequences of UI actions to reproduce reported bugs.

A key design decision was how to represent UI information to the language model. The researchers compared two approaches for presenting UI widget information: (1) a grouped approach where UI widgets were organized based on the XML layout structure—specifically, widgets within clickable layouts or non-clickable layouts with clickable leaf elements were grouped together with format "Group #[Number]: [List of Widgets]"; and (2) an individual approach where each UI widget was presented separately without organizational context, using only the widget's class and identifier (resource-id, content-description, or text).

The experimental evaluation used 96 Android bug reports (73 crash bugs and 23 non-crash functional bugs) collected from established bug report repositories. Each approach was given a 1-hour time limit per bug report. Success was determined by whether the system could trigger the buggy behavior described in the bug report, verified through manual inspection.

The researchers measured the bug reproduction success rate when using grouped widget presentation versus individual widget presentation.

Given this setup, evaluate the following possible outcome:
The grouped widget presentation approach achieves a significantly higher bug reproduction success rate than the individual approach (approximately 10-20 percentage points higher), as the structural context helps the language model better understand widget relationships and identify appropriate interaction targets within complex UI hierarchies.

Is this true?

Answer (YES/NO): YES